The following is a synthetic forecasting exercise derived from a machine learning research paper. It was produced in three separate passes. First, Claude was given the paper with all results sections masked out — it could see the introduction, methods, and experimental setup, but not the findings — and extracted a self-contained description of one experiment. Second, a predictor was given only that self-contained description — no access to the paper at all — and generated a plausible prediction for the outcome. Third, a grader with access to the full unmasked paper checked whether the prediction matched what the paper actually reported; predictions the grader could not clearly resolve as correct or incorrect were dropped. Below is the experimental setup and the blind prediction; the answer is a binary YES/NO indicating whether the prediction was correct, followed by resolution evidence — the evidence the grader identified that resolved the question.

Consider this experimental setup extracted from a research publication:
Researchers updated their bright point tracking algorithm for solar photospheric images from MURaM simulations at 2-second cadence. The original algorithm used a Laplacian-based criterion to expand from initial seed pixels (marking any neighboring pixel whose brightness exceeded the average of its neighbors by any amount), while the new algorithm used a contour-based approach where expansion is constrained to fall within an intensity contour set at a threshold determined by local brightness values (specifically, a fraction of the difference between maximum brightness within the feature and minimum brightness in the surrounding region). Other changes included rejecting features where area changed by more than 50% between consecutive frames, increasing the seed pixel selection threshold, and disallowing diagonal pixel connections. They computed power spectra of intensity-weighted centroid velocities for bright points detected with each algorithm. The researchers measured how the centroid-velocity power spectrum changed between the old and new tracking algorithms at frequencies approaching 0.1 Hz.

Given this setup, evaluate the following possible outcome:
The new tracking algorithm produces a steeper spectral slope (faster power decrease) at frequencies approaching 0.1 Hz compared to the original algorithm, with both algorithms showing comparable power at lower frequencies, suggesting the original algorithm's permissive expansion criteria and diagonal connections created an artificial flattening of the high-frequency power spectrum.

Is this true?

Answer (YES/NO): NO